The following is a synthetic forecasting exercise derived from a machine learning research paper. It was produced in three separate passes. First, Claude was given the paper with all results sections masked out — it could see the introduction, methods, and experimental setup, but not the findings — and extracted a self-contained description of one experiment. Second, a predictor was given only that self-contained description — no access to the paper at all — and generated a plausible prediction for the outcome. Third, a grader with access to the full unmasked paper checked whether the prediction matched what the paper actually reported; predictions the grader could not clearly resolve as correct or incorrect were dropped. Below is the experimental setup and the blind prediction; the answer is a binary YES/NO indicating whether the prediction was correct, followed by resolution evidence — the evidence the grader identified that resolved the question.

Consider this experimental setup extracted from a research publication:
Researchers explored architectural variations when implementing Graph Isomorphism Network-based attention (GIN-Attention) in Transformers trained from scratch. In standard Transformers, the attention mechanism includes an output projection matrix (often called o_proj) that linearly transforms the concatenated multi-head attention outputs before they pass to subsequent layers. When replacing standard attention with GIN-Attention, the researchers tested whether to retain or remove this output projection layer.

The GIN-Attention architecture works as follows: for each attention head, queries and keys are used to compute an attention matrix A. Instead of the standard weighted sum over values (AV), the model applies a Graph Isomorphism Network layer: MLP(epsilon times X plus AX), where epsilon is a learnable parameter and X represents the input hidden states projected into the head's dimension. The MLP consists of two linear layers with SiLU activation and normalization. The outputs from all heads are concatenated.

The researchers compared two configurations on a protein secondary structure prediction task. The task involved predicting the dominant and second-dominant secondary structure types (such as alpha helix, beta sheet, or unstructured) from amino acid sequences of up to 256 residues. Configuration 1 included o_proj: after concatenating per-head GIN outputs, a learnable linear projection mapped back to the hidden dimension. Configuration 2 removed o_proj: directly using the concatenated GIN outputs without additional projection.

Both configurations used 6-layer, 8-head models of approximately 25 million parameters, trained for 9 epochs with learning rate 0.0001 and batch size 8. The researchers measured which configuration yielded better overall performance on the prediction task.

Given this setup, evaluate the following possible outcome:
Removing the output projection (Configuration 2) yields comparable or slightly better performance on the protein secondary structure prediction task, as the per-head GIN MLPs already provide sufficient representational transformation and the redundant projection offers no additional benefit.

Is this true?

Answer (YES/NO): YES